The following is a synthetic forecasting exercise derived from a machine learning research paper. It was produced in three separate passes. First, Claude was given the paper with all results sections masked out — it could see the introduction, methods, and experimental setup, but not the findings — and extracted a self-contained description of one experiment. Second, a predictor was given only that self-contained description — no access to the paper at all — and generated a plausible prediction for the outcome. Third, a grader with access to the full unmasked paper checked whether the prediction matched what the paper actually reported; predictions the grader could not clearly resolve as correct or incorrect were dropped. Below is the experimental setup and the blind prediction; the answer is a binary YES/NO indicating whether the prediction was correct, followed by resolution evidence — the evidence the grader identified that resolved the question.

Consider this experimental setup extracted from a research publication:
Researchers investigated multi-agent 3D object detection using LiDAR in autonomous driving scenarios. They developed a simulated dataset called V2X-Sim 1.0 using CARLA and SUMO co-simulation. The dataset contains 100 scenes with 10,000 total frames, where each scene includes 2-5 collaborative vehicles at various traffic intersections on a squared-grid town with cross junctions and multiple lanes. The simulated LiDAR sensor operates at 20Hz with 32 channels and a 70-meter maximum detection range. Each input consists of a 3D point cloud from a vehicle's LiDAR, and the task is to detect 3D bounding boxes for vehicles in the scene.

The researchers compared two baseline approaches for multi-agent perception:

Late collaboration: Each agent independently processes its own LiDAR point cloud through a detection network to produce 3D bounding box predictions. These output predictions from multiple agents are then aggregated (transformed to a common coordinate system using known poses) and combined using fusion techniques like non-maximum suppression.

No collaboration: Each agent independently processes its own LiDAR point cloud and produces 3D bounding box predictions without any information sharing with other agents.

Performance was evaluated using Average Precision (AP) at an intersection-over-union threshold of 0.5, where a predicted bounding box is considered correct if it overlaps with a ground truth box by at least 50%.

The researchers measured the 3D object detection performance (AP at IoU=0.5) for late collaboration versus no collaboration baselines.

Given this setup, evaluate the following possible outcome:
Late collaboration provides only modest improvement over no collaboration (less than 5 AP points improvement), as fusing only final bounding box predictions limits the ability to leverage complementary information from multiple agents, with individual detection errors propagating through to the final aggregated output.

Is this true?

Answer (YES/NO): NO